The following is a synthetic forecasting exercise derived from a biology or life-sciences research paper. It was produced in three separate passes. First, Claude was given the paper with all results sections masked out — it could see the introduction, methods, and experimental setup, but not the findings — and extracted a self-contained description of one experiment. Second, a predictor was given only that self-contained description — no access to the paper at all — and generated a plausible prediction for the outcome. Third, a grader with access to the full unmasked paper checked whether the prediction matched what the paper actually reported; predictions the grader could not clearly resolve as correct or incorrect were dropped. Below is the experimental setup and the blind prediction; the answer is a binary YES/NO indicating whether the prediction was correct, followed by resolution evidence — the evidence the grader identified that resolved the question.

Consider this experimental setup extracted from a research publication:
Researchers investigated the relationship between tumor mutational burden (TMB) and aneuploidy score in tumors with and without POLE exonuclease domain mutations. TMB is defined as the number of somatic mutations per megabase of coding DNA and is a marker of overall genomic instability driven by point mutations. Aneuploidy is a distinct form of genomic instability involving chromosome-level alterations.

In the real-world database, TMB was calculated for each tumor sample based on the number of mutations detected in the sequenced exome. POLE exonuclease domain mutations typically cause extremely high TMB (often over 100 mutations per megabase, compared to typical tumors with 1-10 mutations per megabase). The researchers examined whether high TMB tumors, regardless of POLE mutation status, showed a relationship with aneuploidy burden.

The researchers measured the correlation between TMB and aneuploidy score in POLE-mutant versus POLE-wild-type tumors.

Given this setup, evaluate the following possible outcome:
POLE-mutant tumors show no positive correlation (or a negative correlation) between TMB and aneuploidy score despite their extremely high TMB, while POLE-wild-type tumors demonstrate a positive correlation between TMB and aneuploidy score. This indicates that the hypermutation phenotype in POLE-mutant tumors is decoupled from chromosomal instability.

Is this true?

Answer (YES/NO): NO